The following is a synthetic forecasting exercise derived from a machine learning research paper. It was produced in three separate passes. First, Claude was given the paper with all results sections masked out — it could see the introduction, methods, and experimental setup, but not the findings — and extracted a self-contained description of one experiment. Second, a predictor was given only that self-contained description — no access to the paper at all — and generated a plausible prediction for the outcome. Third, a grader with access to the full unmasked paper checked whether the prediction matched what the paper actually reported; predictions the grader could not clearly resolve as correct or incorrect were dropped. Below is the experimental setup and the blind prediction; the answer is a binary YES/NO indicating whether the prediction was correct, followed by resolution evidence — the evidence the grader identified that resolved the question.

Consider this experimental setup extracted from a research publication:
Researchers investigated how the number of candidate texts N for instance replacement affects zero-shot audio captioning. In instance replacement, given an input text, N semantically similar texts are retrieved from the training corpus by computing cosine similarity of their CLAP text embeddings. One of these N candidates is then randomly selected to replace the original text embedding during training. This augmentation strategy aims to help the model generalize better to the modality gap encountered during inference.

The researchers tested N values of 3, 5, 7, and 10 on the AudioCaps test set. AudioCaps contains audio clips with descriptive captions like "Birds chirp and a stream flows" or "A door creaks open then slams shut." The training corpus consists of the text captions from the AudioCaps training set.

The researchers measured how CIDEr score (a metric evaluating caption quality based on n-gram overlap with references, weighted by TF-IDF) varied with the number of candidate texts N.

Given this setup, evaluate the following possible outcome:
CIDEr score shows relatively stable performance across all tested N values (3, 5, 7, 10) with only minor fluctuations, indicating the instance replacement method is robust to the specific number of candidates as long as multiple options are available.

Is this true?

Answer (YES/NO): NO